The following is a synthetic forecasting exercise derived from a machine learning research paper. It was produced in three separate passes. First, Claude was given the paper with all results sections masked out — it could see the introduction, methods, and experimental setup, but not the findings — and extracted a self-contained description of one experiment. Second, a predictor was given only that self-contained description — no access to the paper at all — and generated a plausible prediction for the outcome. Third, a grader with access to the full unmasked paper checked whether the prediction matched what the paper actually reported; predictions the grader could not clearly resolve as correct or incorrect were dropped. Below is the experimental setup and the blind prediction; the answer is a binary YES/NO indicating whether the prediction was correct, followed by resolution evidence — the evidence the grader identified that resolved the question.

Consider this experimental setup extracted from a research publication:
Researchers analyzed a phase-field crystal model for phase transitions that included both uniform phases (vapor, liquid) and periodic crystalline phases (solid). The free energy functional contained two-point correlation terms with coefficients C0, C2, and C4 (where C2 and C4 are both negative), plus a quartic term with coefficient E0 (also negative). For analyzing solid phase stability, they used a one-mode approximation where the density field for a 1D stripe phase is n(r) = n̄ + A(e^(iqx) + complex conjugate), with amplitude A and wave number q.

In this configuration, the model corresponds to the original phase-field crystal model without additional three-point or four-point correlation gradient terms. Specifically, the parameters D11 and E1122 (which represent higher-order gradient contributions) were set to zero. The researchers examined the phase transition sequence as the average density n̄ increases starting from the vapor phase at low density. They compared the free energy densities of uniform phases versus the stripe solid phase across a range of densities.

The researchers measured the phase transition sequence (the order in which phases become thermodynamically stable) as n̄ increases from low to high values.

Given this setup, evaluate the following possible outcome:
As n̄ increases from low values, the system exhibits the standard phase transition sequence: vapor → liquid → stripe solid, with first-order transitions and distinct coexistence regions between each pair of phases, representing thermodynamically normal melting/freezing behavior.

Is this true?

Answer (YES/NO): NO